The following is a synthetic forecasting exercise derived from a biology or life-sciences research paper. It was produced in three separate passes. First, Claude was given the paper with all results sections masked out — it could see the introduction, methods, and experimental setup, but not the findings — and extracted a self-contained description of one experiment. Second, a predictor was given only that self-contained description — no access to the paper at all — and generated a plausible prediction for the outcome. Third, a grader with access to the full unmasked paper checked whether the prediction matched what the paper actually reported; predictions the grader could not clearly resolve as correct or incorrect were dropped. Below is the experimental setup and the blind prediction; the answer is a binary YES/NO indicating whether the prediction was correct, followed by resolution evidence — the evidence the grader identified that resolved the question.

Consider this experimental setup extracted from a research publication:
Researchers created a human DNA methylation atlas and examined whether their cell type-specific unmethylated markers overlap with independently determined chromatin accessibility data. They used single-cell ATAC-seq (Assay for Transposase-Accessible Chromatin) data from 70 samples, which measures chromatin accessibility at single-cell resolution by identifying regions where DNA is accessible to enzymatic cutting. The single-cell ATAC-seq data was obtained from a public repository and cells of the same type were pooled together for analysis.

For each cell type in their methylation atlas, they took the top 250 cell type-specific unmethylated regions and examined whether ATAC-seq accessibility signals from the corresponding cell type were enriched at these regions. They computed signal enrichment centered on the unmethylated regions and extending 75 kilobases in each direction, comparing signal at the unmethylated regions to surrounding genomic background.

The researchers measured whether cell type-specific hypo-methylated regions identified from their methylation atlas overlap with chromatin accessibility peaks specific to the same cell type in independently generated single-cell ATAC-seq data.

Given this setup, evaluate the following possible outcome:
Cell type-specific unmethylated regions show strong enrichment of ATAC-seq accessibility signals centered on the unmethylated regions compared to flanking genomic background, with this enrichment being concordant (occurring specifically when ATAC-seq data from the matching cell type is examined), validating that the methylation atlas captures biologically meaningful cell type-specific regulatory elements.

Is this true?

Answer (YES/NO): YES